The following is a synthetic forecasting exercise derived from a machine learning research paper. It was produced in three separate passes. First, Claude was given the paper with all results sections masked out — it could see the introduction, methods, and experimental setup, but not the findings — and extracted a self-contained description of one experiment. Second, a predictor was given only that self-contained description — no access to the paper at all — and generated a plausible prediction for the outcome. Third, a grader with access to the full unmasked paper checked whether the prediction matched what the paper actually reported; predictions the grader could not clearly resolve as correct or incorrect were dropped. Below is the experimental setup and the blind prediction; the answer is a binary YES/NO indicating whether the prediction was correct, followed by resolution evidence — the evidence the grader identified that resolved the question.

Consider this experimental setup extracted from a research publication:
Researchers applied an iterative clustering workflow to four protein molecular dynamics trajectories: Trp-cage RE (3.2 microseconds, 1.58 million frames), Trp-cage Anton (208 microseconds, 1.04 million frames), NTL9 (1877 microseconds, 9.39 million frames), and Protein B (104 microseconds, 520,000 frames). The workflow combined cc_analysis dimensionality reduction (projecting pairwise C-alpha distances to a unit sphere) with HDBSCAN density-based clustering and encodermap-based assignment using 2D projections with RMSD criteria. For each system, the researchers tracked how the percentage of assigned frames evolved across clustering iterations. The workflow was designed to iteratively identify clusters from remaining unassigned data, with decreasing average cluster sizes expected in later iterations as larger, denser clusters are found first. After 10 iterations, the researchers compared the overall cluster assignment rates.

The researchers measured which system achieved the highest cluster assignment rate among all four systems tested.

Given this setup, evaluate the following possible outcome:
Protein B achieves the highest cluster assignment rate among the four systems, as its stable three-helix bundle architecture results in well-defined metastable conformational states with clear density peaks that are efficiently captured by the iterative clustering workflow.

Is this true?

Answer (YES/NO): NO